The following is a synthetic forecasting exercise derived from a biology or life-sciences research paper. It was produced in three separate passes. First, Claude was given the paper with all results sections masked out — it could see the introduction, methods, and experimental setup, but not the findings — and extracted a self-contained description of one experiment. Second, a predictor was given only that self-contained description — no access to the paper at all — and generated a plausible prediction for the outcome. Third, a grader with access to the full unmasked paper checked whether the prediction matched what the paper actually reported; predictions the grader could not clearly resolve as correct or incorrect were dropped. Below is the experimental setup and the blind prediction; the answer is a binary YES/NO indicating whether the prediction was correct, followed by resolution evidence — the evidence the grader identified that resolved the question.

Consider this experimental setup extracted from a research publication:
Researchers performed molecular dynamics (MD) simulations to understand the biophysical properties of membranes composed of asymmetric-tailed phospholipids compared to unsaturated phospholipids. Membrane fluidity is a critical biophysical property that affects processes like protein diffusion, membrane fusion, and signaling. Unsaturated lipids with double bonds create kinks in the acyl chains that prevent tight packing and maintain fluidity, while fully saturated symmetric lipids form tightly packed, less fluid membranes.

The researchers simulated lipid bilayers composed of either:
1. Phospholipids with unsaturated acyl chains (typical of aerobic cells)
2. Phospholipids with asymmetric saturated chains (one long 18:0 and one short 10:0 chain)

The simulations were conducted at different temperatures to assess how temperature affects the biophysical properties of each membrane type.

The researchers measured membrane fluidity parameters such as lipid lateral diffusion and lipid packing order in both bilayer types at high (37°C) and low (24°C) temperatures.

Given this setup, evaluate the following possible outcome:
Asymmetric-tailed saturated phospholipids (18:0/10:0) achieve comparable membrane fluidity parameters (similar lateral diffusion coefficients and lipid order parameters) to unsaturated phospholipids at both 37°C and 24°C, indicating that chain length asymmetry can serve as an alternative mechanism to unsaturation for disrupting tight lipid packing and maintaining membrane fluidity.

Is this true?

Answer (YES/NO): NO